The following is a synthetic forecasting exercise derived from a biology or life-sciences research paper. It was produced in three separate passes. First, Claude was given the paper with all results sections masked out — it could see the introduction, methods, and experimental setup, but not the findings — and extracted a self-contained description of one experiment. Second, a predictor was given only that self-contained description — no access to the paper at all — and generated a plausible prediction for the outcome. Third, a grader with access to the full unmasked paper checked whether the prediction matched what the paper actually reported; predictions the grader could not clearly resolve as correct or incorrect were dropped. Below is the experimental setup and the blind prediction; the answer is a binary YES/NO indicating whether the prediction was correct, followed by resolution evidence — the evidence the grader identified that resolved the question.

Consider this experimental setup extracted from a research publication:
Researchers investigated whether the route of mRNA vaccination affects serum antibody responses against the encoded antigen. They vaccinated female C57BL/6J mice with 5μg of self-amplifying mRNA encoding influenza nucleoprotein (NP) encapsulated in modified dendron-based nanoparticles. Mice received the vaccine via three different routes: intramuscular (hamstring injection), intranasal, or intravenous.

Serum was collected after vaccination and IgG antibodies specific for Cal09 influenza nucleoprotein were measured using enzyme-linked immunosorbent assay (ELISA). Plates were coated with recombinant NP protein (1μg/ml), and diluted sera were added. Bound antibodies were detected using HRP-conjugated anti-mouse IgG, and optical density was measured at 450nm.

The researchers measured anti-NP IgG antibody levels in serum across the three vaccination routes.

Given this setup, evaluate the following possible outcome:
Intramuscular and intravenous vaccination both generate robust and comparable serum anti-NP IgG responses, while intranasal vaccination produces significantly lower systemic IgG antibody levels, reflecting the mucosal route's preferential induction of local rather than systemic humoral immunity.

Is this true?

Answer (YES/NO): NO